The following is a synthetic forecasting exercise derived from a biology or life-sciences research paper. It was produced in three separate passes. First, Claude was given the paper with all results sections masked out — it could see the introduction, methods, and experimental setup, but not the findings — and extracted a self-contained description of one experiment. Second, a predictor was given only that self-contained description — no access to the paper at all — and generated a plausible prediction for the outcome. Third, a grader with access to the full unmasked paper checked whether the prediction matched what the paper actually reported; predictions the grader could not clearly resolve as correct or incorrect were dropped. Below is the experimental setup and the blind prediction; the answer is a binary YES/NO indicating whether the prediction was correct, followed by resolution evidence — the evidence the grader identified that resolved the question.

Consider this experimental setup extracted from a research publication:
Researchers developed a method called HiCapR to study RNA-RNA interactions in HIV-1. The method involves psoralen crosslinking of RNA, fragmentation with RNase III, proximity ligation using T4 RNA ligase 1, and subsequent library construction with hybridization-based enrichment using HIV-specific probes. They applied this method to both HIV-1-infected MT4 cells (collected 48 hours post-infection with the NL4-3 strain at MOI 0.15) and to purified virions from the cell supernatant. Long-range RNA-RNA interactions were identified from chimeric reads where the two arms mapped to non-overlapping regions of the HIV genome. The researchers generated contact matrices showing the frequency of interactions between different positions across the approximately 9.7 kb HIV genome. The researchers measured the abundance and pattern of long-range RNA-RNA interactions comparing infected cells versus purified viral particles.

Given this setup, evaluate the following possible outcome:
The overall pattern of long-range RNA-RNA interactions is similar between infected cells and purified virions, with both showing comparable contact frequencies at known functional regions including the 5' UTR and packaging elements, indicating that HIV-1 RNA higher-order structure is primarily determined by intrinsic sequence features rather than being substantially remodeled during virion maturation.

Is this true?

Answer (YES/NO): NO